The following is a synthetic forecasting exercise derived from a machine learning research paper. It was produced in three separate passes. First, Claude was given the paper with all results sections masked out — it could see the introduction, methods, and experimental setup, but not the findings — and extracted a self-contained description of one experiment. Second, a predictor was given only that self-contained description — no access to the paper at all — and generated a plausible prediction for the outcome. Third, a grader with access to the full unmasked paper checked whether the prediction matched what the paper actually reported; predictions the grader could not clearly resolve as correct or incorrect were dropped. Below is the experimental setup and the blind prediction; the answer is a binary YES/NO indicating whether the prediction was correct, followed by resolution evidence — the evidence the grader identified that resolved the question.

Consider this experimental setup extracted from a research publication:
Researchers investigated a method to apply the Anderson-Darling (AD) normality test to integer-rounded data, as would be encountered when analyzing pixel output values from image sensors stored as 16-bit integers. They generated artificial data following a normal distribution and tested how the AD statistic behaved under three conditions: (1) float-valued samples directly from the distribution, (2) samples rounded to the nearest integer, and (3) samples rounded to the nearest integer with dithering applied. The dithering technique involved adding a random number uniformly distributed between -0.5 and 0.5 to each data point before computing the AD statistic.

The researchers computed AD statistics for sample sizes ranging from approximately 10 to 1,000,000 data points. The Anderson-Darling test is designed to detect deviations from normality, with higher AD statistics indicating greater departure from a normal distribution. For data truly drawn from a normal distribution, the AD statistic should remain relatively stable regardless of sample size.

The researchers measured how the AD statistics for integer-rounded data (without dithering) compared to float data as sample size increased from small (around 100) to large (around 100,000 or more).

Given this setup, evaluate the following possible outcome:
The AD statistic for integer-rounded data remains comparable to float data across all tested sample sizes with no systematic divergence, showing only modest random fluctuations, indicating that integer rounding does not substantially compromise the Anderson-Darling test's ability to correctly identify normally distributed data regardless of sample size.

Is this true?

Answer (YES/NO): NO